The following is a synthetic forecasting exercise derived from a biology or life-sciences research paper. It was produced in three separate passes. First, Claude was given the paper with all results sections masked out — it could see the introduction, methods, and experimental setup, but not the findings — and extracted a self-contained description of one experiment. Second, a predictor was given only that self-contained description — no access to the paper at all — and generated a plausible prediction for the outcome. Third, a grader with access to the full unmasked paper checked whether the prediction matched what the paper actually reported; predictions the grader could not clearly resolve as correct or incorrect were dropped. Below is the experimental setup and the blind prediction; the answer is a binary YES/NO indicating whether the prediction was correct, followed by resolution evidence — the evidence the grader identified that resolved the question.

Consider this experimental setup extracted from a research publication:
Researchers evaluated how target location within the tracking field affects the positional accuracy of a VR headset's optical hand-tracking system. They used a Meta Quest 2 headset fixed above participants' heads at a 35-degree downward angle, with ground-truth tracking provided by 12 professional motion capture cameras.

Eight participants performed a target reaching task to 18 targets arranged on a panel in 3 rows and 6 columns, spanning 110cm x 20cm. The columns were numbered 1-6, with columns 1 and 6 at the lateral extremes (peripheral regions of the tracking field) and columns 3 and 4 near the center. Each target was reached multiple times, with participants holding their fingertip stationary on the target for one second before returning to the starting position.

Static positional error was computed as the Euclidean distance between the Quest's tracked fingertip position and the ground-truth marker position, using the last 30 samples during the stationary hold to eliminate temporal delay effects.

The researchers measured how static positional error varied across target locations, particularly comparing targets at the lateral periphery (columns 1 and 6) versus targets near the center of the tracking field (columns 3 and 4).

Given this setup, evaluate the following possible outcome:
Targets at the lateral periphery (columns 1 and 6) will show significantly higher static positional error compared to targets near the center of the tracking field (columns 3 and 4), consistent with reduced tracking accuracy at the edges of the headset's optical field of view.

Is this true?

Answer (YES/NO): YES